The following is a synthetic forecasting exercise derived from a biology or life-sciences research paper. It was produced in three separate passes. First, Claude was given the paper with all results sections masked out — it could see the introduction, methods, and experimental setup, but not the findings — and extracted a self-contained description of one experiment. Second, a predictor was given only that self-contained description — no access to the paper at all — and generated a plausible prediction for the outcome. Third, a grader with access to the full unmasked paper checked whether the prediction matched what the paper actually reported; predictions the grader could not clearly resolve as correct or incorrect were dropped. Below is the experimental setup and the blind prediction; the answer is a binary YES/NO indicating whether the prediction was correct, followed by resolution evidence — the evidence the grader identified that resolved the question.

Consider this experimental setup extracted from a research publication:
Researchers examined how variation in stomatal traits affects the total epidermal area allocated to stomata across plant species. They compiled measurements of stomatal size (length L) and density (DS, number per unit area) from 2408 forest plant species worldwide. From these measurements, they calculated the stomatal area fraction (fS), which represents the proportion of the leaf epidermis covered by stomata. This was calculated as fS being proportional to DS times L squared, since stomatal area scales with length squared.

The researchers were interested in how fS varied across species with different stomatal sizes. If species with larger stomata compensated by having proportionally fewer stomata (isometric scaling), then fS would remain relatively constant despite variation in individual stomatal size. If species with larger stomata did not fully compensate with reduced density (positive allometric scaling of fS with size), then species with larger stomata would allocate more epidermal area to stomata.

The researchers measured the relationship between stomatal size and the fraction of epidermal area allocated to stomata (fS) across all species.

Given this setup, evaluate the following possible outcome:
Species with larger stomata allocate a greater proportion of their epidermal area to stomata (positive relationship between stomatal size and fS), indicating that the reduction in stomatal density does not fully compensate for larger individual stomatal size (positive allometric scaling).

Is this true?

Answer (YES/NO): YES